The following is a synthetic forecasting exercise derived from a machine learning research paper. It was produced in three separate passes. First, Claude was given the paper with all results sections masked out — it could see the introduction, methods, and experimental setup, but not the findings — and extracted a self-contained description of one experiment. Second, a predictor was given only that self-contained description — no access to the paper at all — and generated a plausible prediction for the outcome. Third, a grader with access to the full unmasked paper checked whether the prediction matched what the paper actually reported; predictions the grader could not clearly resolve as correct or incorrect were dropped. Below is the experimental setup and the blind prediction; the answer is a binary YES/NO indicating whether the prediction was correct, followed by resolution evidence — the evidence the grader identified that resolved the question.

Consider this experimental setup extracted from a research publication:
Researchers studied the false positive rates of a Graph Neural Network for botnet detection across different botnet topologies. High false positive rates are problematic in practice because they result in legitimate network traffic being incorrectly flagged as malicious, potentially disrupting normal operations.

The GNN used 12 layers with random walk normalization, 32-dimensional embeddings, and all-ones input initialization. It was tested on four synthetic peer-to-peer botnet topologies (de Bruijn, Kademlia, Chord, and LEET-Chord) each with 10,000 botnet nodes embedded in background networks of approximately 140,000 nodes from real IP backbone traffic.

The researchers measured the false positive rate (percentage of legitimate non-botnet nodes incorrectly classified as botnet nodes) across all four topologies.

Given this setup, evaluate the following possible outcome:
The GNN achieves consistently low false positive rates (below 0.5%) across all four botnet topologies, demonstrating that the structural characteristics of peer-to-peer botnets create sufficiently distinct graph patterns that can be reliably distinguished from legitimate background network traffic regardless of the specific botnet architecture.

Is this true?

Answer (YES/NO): YES